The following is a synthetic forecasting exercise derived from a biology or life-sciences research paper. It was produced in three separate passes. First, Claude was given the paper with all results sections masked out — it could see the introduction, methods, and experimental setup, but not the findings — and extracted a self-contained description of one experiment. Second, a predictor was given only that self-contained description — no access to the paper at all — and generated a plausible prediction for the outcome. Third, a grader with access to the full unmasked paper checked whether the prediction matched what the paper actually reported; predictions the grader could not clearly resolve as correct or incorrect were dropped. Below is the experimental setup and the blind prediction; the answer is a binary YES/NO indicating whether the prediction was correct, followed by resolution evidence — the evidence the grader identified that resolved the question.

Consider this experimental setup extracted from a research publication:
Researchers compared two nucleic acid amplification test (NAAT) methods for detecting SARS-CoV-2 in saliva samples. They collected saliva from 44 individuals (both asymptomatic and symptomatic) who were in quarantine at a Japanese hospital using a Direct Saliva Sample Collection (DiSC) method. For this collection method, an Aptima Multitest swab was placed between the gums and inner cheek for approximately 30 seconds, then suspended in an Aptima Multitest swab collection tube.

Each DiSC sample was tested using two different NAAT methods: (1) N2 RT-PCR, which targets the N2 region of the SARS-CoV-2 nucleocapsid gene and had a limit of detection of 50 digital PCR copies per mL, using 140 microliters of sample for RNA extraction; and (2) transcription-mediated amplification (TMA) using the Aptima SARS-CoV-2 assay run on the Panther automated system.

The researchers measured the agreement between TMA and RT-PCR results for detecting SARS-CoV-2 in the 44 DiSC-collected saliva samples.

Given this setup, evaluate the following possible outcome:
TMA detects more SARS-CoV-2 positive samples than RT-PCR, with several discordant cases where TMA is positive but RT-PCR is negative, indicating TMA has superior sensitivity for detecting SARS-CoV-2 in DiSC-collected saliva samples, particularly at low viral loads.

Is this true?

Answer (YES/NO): YES